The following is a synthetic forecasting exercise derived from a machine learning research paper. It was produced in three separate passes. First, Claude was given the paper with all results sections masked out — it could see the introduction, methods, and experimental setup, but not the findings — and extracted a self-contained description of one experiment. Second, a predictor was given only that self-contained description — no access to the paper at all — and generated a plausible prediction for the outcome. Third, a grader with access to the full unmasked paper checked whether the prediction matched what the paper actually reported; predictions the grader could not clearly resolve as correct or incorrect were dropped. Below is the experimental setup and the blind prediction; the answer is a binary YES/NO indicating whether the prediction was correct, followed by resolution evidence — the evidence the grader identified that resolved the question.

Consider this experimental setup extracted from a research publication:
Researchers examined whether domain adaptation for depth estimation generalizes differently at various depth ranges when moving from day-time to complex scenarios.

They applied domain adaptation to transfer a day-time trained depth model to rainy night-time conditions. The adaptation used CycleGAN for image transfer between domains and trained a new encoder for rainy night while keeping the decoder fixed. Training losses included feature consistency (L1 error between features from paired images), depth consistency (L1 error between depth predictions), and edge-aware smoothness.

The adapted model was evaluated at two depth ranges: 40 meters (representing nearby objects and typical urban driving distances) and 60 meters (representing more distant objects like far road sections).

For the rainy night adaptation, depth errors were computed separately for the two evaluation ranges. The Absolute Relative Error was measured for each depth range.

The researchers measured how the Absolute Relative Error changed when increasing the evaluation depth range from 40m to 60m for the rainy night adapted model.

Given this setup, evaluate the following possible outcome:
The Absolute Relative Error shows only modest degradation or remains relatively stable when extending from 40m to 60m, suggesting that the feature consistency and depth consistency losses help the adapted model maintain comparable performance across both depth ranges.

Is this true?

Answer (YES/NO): NO